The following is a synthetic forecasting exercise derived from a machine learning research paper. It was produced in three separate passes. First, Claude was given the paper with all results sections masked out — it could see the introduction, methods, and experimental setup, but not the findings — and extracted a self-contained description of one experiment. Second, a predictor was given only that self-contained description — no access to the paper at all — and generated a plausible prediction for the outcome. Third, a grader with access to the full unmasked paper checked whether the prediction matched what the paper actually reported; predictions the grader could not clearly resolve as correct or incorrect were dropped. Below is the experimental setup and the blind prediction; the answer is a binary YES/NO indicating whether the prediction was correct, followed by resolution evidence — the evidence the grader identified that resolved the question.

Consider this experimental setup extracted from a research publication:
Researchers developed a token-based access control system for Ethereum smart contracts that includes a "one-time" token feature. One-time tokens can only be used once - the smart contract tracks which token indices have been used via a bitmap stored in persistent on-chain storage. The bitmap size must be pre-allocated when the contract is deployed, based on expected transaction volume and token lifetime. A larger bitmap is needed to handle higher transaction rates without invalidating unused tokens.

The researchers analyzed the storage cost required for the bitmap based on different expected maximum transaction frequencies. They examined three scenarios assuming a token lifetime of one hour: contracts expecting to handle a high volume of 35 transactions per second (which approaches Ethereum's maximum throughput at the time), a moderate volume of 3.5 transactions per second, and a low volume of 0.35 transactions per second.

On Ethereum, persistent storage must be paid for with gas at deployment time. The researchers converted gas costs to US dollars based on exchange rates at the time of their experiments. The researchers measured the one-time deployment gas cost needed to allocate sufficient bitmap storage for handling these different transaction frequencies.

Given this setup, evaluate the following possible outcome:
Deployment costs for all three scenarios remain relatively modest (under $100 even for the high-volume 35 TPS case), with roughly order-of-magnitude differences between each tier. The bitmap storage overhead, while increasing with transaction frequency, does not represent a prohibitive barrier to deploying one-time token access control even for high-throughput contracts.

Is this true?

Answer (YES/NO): YES